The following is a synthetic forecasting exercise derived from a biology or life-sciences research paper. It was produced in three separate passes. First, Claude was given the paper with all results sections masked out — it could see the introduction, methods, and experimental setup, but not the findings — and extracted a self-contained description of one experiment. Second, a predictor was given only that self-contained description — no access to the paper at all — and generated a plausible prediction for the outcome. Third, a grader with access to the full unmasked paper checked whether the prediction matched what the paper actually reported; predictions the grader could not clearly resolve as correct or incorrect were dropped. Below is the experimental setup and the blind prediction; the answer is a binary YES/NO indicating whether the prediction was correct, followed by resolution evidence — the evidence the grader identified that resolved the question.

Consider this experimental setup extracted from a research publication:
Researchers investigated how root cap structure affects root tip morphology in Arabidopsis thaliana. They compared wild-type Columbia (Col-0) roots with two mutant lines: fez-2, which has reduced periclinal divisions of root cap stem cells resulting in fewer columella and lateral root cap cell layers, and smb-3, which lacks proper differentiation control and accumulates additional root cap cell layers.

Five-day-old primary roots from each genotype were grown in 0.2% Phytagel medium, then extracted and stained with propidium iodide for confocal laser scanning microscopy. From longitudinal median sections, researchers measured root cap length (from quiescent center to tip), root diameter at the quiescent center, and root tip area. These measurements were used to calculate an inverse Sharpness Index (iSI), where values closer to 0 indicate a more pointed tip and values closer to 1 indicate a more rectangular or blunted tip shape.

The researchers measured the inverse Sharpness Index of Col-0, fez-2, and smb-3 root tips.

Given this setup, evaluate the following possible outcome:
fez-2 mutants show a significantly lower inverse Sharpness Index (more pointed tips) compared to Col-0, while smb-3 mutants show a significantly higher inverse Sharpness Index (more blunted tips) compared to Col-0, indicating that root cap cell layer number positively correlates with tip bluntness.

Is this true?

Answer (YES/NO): NO